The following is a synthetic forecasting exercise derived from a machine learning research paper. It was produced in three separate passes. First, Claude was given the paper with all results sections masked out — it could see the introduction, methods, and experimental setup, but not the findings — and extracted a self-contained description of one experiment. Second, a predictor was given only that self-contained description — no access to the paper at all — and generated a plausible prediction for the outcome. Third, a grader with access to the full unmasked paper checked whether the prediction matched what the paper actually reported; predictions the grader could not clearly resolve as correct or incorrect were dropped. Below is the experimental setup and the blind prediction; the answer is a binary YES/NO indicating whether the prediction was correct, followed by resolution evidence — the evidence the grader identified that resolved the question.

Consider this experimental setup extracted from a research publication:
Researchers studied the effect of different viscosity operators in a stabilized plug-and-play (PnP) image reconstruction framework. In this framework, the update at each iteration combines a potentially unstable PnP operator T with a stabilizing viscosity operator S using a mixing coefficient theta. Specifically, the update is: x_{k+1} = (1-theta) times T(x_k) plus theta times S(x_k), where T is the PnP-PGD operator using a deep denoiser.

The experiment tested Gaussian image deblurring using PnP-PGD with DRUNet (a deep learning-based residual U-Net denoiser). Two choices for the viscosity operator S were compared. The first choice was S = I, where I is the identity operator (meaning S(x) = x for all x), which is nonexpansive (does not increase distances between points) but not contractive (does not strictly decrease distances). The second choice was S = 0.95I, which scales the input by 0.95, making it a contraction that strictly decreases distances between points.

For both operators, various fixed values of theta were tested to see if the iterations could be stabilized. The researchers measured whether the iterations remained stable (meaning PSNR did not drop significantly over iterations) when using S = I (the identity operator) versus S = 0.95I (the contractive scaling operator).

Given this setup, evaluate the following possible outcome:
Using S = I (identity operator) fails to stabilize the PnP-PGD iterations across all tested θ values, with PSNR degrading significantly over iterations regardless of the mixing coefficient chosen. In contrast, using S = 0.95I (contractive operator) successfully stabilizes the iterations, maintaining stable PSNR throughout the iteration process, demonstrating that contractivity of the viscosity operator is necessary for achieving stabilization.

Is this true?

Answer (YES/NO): YES